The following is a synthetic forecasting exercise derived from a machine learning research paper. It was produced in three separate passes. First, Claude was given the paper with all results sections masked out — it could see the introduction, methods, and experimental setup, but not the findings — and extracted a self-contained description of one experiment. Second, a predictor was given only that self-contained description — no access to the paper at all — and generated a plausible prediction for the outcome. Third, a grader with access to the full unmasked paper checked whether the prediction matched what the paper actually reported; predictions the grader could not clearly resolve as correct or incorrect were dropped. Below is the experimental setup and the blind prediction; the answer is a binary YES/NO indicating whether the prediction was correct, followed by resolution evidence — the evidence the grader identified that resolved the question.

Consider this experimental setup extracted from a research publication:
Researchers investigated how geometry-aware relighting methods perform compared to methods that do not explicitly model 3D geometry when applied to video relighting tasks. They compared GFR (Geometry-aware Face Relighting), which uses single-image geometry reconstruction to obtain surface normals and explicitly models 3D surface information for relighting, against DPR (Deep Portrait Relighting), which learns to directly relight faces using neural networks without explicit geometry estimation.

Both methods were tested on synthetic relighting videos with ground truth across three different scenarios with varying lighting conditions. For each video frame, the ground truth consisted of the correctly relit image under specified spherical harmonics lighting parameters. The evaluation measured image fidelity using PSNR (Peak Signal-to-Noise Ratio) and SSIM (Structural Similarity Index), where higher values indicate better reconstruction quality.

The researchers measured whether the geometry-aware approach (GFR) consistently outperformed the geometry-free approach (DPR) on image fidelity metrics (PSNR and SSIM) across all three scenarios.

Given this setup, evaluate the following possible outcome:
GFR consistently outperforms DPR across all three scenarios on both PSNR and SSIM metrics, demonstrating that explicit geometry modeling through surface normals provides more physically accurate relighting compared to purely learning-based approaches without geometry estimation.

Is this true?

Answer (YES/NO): YES